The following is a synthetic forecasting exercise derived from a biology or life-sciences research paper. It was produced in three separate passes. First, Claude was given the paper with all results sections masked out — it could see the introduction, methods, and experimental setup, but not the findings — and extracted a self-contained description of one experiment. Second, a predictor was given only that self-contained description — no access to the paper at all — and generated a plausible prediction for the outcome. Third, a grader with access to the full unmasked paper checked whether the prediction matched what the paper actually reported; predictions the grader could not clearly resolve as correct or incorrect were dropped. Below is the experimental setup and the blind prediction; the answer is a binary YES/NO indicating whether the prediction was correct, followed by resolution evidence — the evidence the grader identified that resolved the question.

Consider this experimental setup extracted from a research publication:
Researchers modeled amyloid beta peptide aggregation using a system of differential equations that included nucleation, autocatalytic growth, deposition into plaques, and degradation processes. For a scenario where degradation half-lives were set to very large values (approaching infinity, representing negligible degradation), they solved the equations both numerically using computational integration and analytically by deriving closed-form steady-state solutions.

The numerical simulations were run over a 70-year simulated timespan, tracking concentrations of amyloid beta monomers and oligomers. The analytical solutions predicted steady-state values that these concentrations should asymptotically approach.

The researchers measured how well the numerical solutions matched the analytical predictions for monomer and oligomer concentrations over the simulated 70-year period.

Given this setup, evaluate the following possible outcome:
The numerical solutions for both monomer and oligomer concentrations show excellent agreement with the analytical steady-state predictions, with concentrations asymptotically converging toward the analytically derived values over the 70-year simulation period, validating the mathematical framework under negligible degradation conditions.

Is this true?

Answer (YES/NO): YES